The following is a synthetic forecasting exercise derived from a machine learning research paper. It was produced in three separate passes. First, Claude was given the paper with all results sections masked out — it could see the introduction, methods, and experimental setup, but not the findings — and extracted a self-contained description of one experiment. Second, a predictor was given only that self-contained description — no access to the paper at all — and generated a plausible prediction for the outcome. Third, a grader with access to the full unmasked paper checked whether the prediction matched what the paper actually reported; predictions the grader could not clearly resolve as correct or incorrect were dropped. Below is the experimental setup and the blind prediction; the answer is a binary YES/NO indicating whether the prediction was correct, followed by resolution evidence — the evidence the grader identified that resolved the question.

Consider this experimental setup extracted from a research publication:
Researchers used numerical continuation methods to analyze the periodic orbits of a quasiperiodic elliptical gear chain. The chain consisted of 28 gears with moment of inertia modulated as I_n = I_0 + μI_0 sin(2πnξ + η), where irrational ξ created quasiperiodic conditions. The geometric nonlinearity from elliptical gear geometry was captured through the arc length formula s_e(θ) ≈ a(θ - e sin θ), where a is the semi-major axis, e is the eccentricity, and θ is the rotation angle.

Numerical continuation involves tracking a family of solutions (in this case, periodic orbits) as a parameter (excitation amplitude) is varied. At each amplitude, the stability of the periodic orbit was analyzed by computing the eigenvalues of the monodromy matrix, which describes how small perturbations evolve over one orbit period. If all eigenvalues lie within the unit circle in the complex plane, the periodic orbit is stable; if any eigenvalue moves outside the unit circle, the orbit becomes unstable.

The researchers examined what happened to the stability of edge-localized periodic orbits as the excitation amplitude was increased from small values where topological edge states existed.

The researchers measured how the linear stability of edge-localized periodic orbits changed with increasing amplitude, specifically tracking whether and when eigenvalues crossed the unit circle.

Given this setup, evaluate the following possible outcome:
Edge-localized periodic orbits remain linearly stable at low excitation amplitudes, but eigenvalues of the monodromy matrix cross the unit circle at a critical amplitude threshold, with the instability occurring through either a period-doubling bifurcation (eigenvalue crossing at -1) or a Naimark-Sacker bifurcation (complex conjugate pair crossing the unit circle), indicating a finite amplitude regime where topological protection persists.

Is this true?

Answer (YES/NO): NO